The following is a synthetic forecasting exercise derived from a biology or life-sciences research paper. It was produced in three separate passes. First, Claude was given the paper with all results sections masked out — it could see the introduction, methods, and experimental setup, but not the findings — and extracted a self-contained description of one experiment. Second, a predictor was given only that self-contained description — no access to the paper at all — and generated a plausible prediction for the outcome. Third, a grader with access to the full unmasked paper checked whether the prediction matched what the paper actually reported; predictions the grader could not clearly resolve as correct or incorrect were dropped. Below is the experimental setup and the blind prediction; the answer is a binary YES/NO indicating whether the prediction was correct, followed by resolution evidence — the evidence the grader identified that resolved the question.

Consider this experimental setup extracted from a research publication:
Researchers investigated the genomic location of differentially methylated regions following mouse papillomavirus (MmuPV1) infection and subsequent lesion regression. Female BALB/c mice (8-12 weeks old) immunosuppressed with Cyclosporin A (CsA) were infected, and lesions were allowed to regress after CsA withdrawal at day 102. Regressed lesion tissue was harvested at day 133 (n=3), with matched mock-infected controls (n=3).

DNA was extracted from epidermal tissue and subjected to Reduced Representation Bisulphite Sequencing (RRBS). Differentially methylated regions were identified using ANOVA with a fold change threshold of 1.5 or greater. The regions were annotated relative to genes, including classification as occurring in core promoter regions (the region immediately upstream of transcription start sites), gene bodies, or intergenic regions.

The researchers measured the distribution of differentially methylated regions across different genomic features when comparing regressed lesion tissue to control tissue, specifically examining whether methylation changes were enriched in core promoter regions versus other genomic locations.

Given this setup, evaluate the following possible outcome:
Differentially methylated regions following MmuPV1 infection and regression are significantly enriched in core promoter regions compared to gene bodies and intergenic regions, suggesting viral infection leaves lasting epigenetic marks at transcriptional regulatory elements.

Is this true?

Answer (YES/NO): NO